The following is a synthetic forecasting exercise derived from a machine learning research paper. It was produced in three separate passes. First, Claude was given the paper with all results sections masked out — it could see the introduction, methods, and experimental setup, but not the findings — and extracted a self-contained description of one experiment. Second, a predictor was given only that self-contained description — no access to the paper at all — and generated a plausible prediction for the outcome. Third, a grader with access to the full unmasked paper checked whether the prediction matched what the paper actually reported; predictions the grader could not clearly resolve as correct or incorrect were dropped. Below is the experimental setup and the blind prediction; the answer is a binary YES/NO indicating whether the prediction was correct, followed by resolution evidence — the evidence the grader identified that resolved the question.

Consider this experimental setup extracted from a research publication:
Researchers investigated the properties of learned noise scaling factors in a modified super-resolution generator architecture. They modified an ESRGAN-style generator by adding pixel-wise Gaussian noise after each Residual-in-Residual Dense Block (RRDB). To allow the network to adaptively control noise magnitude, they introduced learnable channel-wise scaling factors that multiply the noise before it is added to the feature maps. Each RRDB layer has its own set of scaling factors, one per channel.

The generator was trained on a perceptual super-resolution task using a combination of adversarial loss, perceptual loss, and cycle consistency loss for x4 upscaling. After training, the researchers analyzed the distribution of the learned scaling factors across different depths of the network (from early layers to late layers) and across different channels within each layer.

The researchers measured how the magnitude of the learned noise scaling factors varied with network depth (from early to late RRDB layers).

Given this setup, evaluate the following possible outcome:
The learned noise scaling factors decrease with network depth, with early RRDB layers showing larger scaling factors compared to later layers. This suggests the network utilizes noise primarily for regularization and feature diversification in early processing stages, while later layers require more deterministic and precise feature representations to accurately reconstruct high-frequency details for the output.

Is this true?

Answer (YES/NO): NO